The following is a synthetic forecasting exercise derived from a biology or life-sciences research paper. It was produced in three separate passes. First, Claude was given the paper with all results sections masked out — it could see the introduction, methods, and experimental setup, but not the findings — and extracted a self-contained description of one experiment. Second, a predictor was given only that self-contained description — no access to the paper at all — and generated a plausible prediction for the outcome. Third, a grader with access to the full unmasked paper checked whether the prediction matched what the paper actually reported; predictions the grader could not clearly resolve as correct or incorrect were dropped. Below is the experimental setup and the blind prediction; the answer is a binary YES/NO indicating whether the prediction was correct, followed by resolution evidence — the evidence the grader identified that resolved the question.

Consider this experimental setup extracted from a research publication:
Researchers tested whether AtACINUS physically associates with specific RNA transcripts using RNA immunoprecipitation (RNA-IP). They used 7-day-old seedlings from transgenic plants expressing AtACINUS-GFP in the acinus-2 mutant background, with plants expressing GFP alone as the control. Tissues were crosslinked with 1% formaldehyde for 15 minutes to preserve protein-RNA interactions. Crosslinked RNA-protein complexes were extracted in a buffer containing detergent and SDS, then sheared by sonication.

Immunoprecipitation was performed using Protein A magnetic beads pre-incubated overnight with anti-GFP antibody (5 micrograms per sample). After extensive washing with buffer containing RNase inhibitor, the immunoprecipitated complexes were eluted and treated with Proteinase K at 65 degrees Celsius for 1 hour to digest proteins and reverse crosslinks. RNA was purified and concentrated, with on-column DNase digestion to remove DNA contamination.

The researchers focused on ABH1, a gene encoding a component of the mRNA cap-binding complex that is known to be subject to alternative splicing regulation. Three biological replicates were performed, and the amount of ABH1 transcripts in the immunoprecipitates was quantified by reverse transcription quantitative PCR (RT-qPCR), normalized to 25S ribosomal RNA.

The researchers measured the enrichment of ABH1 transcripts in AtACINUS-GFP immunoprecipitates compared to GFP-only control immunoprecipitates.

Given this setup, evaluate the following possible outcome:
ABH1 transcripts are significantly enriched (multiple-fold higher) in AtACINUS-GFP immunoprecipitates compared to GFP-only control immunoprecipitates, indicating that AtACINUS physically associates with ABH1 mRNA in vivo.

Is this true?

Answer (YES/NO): YES